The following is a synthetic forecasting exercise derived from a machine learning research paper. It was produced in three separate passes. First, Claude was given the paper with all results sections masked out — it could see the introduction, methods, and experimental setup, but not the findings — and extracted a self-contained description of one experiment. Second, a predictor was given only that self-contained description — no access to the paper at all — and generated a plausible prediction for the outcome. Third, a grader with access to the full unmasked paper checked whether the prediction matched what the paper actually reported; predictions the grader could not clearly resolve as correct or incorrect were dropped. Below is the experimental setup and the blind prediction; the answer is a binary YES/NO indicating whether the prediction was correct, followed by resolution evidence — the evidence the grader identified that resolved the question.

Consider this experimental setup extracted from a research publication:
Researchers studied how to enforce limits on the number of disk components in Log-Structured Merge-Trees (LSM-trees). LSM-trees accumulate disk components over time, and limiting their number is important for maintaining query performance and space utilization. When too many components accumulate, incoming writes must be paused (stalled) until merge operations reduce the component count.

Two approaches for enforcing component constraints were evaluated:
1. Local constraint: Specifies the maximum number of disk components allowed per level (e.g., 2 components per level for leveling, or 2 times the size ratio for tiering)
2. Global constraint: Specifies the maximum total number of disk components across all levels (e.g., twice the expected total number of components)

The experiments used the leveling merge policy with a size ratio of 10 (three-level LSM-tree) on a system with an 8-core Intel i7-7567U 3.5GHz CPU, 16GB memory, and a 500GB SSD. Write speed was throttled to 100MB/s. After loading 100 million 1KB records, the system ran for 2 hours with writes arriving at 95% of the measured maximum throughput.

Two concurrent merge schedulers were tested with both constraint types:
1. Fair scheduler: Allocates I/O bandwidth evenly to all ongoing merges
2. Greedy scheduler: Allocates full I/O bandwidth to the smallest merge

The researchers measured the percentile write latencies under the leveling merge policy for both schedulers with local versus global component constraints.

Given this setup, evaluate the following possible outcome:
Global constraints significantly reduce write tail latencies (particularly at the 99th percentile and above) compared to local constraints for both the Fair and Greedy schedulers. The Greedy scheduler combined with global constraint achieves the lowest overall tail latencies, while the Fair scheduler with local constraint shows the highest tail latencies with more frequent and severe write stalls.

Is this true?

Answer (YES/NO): NO